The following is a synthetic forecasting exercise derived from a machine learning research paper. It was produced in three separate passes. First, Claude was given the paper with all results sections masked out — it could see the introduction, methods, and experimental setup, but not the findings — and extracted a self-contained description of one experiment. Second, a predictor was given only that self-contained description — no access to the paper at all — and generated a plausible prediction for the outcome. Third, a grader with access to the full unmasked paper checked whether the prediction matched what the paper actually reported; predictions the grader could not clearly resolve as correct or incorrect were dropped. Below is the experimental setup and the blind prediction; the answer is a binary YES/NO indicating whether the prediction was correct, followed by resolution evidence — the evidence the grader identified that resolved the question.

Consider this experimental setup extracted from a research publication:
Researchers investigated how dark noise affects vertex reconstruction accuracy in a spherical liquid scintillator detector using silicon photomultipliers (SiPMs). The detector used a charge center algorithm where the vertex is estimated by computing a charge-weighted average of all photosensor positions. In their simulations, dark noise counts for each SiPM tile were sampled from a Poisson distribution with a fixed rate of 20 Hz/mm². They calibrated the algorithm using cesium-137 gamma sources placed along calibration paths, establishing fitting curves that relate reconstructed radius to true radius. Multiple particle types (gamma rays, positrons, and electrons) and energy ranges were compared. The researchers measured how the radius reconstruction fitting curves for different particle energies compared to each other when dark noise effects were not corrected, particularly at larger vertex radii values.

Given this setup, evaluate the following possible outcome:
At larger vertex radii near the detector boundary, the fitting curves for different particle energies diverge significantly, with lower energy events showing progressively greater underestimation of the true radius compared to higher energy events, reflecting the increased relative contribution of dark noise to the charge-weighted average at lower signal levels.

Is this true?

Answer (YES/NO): YES